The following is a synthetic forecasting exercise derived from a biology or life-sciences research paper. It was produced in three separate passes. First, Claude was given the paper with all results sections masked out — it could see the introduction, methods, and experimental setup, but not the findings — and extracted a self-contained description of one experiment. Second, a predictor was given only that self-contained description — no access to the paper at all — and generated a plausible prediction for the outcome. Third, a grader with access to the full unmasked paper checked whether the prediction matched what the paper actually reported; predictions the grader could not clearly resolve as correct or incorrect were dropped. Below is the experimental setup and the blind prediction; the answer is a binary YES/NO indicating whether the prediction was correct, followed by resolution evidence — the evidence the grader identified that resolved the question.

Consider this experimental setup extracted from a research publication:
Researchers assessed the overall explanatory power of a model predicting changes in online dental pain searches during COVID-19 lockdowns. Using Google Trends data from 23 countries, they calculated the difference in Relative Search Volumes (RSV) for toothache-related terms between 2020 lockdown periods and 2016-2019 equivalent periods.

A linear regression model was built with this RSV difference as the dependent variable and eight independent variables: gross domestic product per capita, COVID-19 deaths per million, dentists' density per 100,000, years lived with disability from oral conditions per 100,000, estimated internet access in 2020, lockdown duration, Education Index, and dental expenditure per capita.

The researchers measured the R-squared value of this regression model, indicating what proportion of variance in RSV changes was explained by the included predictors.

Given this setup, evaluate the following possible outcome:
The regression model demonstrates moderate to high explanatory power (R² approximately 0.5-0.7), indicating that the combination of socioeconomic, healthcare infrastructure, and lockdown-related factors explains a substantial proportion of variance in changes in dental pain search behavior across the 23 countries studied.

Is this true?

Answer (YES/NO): YES